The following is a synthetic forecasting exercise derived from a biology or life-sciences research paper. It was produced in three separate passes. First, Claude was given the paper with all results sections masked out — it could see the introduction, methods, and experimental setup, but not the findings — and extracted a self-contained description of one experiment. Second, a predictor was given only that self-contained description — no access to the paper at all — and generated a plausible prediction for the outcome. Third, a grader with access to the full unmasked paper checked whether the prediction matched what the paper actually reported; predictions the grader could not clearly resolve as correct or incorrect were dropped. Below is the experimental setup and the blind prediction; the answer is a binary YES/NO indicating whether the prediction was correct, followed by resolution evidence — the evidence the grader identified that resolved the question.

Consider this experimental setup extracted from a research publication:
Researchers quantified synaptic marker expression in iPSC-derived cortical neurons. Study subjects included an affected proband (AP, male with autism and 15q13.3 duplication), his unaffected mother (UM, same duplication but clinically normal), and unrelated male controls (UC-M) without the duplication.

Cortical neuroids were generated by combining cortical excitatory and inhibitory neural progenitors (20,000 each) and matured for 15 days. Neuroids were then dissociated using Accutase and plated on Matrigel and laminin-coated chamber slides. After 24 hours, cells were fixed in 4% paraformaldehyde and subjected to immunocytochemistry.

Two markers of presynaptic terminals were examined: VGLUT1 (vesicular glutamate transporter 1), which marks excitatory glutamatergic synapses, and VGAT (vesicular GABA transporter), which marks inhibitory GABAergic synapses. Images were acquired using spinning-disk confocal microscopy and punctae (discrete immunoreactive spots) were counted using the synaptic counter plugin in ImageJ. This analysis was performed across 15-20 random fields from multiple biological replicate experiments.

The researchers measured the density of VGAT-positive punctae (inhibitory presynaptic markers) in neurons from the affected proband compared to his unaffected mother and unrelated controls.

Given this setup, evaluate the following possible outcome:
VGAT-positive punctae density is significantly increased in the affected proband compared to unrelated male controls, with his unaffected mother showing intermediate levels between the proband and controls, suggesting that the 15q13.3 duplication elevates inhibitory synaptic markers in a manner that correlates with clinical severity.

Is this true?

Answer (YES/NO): NO